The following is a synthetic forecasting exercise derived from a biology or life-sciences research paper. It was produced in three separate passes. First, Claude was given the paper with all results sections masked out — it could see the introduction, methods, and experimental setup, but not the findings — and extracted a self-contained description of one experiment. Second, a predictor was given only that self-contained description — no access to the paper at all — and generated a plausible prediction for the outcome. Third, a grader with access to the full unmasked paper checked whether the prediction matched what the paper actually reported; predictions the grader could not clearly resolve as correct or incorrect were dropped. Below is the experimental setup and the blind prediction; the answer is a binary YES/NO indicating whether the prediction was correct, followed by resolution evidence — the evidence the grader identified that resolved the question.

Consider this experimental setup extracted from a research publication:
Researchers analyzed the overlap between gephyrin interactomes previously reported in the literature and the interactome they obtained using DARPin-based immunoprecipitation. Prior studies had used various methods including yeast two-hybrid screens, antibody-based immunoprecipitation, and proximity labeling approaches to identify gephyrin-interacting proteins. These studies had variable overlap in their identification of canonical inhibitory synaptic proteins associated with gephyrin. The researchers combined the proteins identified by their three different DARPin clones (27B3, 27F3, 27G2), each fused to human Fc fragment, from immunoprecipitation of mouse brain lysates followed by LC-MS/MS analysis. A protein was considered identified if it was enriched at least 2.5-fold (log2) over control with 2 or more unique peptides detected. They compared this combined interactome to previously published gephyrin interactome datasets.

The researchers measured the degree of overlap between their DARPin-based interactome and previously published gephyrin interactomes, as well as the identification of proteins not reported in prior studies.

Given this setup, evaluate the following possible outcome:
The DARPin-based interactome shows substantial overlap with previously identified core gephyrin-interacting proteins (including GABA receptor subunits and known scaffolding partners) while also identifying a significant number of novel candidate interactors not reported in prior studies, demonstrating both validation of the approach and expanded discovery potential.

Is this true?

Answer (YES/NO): YES